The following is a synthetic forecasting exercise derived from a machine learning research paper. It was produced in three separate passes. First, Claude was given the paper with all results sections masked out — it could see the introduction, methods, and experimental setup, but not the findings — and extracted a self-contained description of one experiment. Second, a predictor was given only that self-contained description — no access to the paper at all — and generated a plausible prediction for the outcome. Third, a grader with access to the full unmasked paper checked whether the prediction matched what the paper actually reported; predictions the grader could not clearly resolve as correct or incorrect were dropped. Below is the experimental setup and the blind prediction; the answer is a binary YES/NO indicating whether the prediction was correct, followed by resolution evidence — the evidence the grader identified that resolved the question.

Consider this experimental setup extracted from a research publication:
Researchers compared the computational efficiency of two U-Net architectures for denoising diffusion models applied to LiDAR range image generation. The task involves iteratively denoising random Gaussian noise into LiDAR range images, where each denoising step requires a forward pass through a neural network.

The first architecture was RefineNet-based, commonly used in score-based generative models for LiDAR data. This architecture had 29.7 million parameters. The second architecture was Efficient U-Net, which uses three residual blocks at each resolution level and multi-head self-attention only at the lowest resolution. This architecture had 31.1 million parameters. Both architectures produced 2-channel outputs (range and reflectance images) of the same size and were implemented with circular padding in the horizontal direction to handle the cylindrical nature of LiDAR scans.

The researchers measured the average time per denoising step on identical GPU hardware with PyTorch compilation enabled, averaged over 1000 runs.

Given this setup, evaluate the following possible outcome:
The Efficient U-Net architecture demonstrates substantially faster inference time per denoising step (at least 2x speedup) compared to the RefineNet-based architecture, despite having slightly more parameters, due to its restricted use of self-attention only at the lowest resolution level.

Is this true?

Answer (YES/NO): YES